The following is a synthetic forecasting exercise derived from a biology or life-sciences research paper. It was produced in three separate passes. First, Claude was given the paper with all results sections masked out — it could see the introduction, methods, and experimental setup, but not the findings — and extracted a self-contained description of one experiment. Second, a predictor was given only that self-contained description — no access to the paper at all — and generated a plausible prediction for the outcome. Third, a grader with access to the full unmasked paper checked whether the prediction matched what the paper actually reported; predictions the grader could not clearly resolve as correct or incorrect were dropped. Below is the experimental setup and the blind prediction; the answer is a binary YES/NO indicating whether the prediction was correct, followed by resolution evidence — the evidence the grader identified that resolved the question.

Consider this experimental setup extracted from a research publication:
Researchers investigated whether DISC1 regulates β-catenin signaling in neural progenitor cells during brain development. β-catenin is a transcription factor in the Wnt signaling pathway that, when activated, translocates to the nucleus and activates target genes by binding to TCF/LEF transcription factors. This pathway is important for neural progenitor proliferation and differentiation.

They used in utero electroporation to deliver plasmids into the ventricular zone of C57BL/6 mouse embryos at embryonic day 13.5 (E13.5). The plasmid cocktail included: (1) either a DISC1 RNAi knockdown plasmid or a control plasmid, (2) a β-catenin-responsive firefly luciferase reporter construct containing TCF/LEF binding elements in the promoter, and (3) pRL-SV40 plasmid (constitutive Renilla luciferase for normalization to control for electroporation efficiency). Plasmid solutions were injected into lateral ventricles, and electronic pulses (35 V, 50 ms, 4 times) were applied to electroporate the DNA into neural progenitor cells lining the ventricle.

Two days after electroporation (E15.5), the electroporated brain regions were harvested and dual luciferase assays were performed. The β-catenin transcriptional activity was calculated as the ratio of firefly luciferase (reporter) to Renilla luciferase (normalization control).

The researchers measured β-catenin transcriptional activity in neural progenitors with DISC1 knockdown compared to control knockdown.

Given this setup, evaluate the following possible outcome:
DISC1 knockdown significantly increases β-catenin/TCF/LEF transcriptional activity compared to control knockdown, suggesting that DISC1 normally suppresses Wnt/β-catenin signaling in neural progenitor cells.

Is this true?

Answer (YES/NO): NO